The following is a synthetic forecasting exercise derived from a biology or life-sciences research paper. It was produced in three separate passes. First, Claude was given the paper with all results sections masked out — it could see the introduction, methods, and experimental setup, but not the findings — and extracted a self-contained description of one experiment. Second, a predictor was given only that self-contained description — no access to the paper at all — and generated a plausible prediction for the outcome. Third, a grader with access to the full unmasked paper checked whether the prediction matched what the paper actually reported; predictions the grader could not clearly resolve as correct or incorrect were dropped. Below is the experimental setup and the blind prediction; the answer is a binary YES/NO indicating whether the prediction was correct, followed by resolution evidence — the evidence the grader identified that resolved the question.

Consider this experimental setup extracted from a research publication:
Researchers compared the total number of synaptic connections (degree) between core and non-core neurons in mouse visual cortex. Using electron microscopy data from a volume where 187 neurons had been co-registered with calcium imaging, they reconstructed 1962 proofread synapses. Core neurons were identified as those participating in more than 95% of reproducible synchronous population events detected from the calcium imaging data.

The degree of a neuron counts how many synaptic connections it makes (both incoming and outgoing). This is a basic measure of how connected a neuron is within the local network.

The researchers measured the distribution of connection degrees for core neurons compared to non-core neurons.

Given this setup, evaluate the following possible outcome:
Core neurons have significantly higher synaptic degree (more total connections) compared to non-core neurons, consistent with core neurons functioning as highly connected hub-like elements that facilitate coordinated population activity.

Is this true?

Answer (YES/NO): YES